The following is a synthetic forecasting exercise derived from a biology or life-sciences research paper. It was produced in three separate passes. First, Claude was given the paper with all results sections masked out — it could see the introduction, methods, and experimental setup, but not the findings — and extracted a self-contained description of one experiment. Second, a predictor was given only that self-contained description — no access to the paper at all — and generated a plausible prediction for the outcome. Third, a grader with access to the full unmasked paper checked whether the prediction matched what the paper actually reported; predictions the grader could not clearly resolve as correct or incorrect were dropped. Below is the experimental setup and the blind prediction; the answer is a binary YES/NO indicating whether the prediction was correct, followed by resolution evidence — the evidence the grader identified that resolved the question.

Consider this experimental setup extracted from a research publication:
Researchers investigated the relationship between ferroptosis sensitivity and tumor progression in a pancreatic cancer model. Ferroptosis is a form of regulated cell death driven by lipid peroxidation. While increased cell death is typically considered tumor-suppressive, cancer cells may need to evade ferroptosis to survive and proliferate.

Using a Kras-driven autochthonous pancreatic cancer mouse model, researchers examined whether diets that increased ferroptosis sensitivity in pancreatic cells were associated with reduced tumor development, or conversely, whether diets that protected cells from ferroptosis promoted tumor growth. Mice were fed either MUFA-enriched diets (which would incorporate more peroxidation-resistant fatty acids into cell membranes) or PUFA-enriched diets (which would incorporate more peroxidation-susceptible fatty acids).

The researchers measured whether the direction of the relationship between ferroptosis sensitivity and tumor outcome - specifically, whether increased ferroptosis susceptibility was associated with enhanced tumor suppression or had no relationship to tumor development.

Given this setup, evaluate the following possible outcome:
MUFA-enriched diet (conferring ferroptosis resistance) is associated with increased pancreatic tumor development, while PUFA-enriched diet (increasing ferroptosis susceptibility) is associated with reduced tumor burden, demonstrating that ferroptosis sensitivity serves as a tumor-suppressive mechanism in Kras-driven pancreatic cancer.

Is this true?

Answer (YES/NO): YES